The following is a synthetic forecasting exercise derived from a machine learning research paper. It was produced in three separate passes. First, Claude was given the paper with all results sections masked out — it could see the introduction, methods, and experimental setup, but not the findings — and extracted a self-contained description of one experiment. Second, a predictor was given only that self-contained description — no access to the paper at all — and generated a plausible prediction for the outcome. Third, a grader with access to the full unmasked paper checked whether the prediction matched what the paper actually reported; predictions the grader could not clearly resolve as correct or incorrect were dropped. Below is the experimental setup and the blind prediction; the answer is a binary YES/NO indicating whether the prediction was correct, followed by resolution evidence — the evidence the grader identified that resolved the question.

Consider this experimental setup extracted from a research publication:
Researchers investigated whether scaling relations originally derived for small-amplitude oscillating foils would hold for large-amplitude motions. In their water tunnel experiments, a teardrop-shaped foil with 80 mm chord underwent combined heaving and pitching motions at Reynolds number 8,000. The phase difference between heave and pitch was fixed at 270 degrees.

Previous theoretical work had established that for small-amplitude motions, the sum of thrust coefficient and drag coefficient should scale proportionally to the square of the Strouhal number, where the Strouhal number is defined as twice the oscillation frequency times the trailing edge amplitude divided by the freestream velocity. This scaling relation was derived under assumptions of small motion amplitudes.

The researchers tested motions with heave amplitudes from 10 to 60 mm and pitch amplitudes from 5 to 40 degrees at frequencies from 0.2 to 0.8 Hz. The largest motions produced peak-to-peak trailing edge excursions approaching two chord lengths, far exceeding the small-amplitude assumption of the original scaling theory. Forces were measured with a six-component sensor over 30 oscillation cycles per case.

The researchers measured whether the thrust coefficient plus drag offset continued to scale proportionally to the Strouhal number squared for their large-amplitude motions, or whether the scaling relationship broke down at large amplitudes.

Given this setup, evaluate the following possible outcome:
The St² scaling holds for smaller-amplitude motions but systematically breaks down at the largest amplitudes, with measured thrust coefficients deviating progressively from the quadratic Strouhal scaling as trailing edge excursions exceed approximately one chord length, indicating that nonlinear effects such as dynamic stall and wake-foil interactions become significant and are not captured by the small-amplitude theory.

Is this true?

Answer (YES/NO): NO